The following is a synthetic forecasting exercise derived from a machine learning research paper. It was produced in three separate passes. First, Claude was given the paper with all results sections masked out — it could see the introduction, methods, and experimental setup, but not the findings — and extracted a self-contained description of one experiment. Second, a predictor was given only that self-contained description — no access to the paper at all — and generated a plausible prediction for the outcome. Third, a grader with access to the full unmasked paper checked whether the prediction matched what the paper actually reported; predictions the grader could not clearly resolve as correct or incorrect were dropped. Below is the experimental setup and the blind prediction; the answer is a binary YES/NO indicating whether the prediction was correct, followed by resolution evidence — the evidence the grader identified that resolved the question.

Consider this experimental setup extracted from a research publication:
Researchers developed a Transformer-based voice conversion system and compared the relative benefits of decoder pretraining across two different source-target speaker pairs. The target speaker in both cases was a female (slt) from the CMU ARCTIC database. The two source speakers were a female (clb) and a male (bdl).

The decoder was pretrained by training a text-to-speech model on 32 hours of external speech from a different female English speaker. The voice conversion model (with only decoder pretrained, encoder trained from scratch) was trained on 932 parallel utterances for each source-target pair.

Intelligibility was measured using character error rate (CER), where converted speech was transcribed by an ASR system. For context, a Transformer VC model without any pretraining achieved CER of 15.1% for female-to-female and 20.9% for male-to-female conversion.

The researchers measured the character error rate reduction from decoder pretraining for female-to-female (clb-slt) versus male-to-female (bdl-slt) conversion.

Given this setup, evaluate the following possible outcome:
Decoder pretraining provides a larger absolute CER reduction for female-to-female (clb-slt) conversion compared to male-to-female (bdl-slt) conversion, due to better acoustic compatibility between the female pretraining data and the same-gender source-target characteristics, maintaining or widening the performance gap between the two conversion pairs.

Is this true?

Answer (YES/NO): YES